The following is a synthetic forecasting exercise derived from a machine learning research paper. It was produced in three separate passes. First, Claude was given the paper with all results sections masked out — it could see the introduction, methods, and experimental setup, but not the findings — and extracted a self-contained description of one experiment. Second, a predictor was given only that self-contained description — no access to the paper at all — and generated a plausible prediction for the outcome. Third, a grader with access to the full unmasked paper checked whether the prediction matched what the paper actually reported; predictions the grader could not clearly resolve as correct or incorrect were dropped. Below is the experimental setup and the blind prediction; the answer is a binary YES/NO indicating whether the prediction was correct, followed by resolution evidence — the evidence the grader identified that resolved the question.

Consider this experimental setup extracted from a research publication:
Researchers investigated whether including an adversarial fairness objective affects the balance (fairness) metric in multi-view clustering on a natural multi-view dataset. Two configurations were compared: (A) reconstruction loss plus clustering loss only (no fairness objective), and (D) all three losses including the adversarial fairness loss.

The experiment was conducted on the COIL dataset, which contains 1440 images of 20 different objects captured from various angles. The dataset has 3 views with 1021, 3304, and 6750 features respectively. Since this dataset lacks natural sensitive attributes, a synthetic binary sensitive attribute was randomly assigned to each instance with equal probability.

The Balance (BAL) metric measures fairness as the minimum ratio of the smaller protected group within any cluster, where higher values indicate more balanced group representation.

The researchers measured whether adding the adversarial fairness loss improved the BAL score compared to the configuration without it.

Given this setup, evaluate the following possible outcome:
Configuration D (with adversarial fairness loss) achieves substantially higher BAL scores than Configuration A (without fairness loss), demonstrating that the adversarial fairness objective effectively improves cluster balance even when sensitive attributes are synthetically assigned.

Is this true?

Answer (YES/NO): NO